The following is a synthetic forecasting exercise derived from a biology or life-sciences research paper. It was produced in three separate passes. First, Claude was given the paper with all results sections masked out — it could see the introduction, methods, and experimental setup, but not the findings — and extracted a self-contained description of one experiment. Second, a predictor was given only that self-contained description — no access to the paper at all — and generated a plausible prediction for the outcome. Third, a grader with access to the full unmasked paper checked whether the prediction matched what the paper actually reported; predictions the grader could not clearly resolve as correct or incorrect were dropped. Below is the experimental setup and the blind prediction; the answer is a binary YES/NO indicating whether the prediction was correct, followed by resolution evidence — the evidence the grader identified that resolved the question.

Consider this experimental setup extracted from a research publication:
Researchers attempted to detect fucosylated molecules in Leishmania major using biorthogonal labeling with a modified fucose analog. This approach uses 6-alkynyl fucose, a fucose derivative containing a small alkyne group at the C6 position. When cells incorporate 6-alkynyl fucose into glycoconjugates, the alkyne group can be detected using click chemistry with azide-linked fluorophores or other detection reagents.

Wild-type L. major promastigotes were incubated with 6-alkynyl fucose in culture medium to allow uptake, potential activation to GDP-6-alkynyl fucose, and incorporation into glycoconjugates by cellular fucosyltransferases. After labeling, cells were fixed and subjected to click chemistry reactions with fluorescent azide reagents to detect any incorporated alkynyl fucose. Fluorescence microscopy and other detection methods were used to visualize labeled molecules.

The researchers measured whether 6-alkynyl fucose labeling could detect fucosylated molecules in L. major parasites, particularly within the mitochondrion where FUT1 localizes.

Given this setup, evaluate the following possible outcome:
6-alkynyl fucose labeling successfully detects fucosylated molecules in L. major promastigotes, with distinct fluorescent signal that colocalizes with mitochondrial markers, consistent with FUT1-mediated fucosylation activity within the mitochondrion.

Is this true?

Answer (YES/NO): NO